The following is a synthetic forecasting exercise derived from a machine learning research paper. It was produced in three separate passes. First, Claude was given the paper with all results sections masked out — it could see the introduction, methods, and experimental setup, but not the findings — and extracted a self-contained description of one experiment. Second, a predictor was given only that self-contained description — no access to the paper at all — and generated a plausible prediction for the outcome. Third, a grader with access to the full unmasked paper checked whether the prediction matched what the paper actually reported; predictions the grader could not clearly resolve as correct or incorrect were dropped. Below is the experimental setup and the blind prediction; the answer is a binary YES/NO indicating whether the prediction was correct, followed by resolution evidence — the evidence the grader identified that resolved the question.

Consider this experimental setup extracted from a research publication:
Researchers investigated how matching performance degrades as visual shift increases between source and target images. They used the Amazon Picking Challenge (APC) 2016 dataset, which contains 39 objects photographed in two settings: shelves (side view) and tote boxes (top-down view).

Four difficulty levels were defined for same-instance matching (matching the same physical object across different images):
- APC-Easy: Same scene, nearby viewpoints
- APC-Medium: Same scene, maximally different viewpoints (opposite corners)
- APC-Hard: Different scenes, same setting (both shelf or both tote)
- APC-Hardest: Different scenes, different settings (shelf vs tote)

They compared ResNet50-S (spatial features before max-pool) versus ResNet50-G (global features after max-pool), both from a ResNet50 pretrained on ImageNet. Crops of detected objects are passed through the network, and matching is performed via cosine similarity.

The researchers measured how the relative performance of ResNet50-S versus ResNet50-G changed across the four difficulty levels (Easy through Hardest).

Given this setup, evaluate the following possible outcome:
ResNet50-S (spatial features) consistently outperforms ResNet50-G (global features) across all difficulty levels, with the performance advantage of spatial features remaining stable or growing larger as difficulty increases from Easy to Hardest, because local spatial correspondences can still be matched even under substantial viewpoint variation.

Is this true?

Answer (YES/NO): NO